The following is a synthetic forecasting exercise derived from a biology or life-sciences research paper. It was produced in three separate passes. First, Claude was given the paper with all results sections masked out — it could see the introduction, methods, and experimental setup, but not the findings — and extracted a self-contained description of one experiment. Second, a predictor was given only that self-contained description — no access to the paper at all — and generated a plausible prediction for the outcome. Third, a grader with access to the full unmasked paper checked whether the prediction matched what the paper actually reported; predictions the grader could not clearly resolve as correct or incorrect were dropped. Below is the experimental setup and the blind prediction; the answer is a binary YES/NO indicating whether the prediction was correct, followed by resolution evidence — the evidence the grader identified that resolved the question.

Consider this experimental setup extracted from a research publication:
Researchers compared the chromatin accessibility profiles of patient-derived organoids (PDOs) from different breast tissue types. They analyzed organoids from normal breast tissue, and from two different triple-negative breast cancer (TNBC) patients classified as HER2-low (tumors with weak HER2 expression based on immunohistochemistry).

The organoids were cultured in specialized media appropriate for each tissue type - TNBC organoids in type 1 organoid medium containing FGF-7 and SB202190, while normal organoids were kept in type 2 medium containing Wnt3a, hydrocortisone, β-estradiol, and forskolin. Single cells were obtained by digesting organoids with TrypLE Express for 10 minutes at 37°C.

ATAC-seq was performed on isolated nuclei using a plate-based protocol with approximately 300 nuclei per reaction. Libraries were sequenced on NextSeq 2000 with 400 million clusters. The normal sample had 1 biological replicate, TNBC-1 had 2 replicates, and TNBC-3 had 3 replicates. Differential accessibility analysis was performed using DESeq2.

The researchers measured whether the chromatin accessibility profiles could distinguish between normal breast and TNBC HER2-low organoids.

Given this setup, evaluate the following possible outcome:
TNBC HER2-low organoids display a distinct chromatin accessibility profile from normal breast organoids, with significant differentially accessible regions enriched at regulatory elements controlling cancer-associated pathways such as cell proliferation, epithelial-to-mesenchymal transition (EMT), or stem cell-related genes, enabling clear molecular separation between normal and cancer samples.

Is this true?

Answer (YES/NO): YES